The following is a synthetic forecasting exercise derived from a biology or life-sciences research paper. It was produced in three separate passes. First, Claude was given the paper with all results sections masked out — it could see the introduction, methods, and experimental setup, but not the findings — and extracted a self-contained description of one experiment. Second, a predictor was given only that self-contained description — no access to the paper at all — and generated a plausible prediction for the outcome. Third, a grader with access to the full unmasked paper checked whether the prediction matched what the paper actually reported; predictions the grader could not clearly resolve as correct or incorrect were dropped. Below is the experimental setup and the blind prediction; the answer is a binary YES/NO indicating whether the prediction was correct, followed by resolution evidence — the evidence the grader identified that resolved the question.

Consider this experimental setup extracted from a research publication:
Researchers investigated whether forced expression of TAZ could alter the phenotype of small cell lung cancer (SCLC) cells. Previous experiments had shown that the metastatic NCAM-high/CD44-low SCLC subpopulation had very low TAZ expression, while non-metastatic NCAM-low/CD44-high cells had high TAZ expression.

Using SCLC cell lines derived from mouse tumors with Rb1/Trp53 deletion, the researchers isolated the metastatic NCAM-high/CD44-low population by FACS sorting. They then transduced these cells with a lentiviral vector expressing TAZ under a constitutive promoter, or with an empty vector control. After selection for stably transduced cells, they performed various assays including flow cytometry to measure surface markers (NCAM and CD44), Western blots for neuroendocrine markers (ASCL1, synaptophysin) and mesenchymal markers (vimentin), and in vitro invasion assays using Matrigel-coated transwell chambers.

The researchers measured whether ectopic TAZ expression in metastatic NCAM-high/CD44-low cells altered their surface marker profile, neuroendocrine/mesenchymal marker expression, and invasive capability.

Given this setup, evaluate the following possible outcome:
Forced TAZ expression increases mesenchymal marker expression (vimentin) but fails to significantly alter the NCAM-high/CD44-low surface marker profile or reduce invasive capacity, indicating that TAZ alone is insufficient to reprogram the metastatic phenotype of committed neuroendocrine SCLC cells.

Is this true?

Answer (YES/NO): NO